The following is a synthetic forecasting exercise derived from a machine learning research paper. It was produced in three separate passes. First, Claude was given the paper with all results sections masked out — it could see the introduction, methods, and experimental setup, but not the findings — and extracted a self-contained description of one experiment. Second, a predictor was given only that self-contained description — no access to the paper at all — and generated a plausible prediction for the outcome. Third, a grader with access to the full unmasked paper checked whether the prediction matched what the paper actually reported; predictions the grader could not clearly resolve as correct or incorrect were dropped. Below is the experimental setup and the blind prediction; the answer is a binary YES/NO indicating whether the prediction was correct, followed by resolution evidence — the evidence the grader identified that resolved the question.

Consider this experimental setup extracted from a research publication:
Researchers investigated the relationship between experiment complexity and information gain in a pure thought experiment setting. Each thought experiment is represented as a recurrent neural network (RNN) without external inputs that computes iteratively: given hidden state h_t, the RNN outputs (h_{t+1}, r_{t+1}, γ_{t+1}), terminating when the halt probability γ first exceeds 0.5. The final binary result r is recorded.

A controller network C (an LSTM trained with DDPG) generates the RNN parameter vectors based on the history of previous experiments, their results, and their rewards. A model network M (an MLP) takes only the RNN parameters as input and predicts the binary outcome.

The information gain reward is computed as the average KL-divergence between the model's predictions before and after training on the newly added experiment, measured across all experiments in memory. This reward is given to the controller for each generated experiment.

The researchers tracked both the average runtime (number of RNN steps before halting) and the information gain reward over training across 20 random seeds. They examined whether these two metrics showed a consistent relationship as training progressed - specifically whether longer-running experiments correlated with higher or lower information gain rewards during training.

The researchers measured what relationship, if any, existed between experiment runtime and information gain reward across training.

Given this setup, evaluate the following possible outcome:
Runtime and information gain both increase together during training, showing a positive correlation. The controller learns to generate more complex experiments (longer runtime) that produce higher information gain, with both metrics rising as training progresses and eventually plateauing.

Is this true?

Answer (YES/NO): NO